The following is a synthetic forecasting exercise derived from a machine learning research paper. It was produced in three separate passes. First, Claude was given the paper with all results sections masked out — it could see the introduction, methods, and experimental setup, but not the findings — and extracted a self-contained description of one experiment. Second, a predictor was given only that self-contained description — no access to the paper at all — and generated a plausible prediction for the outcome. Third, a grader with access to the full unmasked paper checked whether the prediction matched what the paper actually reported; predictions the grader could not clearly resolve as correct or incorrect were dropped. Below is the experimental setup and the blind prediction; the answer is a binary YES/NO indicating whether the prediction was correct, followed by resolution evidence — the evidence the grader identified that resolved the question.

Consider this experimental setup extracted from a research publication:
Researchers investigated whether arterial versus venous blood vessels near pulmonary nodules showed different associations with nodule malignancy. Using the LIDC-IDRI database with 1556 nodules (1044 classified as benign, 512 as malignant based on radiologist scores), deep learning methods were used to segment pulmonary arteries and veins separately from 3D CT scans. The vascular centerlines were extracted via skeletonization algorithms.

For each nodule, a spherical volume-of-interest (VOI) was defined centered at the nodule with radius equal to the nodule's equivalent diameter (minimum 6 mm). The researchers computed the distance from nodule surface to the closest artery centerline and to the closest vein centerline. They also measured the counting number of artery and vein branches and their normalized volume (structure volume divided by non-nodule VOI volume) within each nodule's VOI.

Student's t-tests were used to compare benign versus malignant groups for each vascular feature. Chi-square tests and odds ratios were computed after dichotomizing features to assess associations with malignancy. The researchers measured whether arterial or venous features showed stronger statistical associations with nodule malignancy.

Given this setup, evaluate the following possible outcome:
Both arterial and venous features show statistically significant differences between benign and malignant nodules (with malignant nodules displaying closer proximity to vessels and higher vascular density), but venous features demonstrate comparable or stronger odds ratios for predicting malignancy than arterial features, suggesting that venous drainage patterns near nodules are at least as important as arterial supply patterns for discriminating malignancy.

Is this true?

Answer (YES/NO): NO